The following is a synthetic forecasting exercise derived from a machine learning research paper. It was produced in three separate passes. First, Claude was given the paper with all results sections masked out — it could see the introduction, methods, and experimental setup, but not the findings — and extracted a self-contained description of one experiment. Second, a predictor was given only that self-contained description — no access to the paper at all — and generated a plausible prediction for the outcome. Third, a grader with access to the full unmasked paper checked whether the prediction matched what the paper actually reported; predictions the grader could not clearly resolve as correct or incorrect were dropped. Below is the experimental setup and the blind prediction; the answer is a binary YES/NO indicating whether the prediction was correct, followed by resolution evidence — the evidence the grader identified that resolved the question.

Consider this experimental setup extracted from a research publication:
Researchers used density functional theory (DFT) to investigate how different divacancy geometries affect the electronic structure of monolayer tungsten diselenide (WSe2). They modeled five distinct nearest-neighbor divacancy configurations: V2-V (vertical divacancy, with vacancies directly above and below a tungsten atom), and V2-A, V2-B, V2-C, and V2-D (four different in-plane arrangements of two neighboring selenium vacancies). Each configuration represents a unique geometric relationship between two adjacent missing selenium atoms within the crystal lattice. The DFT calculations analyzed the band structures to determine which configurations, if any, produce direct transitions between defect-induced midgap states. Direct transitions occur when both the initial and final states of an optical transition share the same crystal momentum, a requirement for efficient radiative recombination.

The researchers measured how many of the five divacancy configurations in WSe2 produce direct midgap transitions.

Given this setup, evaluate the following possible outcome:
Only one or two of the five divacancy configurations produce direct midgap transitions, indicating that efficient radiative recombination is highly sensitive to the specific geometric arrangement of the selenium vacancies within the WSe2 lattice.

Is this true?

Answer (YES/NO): YES